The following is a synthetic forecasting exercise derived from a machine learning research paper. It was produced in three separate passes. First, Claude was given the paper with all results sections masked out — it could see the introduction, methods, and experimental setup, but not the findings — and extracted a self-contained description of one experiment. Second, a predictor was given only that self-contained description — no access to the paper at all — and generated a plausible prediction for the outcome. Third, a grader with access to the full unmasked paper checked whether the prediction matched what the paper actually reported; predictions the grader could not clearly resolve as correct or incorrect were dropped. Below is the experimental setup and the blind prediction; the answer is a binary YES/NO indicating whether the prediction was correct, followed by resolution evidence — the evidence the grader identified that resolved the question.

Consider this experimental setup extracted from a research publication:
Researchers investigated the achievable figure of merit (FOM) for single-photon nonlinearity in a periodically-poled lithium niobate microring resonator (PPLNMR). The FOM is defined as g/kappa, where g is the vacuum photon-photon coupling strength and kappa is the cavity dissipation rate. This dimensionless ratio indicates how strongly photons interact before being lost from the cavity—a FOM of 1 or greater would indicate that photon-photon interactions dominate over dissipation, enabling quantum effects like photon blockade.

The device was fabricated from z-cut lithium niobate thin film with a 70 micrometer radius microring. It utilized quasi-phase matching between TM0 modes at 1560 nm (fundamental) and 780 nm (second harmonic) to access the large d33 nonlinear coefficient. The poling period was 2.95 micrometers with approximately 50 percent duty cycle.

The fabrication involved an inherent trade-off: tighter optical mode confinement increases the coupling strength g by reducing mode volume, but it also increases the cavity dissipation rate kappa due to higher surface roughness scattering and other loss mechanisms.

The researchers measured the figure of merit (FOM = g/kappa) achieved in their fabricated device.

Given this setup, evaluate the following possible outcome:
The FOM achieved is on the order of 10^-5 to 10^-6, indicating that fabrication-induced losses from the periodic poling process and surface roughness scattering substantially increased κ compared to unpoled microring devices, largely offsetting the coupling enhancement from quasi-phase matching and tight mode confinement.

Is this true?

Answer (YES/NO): NO